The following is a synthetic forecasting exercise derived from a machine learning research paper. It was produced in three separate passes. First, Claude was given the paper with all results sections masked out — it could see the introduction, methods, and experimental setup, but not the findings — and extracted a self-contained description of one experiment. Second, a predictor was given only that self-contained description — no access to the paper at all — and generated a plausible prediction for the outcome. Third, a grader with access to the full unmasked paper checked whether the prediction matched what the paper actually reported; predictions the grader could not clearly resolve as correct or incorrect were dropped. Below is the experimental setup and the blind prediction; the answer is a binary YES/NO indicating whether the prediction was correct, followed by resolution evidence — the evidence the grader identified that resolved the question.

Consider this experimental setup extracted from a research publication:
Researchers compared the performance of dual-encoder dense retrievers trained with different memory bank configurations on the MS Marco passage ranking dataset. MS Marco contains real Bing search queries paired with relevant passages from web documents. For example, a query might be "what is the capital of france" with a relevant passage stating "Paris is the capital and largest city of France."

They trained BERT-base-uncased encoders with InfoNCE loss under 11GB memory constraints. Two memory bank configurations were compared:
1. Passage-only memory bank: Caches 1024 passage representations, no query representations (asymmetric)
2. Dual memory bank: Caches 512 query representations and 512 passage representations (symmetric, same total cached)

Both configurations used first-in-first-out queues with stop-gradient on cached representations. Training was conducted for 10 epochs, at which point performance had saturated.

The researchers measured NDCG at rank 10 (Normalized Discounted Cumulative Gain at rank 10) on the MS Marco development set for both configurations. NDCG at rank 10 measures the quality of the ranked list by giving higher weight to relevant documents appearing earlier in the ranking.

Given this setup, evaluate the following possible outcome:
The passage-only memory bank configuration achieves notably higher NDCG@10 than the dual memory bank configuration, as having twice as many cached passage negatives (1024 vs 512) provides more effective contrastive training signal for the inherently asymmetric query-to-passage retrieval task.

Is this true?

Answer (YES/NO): NO